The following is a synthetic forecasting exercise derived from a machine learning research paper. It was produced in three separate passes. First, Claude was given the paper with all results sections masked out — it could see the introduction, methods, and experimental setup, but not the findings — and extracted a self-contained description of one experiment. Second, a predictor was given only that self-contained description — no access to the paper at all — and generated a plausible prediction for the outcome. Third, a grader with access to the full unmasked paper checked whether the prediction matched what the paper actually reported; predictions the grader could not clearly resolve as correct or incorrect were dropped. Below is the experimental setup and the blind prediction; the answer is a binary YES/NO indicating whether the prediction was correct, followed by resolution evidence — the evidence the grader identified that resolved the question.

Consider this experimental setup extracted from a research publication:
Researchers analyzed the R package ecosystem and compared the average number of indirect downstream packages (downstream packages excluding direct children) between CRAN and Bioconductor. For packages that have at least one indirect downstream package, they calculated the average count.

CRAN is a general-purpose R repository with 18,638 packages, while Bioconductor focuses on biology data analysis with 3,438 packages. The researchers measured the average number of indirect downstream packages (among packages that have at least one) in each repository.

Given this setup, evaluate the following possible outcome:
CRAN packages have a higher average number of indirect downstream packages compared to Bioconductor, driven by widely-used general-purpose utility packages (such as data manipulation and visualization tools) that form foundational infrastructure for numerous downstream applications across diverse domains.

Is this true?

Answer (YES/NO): YES